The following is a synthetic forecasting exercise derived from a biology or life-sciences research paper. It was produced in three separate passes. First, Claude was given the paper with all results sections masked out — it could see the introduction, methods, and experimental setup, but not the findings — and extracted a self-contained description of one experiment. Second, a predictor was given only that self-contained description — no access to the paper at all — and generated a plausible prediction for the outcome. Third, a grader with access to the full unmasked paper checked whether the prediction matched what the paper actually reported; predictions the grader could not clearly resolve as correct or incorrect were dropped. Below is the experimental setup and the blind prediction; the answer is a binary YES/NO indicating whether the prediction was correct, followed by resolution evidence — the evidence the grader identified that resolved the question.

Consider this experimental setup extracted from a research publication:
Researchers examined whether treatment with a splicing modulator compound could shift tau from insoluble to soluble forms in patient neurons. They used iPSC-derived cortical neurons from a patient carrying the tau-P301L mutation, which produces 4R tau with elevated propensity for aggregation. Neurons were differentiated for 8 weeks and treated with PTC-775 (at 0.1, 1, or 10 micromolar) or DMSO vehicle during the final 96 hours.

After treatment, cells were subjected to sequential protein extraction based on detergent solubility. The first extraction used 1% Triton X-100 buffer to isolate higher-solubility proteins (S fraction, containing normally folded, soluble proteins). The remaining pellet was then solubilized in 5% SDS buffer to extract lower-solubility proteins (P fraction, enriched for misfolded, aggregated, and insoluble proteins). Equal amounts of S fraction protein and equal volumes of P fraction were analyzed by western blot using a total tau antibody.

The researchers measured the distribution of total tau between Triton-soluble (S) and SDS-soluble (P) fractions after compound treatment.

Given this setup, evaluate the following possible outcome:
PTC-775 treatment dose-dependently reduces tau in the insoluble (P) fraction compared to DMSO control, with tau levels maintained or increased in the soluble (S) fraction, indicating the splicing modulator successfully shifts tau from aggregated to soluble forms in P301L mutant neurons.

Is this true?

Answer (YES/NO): NO